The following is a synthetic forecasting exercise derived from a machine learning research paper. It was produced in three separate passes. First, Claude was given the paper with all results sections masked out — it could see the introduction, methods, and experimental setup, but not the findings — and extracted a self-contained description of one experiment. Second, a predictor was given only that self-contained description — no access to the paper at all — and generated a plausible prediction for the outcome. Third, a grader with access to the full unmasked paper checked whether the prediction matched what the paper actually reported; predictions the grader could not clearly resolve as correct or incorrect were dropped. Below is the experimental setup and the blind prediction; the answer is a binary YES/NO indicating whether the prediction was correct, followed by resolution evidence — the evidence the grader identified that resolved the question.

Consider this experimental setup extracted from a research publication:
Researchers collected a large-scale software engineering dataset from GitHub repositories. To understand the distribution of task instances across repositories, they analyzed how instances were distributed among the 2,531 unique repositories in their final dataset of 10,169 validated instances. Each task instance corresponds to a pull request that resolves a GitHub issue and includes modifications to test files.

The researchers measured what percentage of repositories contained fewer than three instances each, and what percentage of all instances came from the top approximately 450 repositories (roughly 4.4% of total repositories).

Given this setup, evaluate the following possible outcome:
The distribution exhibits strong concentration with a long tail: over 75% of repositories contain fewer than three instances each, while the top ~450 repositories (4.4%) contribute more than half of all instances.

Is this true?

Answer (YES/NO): YES